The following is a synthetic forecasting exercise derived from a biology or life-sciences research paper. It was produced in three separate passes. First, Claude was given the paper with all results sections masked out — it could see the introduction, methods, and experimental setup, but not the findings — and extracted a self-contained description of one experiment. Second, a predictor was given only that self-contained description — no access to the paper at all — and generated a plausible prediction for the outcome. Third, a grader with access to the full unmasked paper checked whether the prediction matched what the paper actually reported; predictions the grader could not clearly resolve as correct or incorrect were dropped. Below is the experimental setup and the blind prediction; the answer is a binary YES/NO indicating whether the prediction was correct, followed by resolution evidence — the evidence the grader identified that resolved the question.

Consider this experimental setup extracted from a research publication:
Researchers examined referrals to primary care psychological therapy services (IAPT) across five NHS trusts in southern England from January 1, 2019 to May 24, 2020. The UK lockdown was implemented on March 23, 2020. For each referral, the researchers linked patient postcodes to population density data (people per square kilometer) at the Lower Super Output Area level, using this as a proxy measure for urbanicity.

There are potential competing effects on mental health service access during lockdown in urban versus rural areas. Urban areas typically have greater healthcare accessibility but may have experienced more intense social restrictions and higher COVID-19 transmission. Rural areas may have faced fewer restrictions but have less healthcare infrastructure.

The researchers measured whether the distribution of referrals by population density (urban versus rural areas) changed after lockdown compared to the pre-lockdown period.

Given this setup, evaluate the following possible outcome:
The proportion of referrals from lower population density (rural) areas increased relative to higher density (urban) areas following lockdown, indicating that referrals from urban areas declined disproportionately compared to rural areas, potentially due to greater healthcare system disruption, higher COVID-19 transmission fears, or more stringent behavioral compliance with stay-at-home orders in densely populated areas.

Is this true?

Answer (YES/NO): NO